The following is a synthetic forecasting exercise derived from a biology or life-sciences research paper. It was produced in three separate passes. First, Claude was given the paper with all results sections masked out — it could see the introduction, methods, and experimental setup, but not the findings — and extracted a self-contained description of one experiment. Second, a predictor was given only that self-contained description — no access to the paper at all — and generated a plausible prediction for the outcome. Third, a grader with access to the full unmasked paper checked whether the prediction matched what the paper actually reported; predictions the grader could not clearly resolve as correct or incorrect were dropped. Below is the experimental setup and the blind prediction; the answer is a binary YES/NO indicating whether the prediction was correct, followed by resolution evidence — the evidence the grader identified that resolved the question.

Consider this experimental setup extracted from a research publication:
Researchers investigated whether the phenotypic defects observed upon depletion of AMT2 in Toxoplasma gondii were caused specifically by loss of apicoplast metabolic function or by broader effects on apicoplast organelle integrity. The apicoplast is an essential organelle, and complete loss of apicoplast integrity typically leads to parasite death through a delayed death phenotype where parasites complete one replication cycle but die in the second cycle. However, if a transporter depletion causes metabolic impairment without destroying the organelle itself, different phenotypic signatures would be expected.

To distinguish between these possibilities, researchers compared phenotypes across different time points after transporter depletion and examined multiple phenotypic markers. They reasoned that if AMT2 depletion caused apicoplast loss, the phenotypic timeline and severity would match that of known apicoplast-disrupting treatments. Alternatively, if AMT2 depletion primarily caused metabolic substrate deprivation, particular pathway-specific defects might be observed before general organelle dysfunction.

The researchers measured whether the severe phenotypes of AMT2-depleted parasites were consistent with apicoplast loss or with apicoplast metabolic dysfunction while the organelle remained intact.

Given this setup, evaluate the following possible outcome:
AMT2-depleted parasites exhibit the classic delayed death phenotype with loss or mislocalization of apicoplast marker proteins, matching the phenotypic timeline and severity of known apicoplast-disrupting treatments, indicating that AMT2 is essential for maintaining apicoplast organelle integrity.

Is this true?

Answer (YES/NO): YES